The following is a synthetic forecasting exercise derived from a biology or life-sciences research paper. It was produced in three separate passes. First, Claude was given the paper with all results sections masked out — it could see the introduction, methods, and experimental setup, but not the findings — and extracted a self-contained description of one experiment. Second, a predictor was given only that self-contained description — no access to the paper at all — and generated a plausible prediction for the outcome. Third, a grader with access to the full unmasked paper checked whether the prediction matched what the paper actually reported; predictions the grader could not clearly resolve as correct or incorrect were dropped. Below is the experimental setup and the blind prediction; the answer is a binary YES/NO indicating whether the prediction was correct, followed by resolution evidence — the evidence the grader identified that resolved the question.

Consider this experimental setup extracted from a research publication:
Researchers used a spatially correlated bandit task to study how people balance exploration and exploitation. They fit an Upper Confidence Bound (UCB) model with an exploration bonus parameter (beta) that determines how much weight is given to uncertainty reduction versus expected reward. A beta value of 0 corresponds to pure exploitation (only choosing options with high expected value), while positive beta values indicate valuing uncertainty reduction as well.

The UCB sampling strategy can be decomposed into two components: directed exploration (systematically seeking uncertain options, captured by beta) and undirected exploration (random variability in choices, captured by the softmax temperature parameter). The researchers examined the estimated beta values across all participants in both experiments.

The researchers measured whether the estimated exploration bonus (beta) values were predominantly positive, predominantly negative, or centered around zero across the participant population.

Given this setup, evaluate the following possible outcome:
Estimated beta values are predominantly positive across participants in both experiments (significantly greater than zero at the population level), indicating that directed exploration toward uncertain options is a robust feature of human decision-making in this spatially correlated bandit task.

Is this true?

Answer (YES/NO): YES